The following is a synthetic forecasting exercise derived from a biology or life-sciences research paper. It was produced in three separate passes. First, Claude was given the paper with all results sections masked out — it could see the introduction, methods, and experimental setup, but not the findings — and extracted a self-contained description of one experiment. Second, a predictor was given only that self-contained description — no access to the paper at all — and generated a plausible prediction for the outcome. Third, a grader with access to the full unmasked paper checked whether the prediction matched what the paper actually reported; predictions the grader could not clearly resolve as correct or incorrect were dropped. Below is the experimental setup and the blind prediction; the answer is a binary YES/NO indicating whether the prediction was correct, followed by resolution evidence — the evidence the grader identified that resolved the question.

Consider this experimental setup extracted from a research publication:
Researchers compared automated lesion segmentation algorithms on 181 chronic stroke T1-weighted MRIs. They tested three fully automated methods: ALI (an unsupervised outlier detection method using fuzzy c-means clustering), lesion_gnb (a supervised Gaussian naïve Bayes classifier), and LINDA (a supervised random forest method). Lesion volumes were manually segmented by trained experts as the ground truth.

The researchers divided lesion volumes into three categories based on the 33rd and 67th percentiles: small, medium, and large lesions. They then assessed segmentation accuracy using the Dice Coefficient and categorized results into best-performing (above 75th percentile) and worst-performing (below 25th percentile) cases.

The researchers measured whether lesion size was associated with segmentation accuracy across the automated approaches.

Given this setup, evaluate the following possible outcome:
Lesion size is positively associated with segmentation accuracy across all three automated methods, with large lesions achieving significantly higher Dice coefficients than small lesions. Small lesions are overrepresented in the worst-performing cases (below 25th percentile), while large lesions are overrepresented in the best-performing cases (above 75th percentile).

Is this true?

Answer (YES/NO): YES